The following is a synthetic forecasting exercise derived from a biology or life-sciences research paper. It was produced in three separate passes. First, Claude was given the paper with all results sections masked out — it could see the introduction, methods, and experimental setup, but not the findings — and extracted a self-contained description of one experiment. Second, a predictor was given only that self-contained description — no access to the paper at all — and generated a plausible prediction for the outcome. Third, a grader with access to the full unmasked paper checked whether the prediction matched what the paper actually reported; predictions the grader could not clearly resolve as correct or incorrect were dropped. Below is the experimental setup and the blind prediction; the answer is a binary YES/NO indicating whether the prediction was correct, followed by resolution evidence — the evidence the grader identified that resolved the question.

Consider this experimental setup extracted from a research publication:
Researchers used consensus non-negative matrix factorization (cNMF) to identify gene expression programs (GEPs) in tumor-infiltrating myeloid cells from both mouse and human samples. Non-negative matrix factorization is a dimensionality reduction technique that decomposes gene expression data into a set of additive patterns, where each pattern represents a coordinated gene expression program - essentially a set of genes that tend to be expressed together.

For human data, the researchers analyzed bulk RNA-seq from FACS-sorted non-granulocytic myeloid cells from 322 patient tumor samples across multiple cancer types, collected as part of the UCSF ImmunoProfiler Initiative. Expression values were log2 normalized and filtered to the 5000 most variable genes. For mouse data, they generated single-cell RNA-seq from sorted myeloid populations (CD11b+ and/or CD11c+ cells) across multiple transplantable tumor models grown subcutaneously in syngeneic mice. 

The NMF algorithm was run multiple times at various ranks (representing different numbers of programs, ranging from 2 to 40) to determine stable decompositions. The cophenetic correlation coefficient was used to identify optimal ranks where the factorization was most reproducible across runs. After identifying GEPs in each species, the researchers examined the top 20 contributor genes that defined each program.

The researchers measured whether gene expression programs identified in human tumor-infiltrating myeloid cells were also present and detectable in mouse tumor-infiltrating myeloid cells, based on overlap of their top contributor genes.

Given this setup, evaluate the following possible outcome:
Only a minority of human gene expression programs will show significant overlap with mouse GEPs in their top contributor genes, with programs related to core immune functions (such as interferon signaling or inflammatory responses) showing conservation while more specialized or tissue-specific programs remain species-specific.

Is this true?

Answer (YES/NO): YES